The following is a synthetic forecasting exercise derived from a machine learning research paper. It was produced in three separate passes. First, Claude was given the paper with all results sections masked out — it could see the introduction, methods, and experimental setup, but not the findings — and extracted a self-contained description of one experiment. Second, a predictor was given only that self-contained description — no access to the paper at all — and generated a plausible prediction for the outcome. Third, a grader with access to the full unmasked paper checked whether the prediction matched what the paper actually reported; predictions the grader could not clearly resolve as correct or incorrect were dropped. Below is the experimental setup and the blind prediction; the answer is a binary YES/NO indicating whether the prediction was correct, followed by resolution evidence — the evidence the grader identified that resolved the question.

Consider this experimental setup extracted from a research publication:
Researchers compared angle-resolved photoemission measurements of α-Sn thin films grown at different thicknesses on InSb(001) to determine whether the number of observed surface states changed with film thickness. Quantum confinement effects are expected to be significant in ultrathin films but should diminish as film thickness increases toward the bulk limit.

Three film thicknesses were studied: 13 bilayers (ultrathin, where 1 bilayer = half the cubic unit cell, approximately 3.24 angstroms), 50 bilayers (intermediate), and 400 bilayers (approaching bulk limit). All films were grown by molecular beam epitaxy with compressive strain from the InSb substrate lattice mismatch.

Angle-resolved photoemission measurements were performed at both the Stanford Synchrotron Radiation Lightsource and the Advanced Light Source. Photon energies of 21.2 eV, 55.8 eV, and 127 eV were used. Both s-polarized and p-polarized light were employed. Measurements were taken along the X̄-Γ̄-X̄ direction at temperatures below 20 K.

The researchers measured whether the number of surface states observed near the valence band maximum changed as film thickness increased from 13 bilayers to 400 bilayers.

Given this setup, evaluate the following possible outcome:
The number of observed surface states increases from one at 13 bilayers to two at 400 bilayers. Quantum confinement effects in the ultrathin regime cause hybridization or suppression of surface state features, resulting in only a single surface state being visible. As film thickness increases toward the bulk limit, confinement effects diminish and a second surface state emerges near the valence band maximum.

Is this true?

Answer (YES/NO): NO